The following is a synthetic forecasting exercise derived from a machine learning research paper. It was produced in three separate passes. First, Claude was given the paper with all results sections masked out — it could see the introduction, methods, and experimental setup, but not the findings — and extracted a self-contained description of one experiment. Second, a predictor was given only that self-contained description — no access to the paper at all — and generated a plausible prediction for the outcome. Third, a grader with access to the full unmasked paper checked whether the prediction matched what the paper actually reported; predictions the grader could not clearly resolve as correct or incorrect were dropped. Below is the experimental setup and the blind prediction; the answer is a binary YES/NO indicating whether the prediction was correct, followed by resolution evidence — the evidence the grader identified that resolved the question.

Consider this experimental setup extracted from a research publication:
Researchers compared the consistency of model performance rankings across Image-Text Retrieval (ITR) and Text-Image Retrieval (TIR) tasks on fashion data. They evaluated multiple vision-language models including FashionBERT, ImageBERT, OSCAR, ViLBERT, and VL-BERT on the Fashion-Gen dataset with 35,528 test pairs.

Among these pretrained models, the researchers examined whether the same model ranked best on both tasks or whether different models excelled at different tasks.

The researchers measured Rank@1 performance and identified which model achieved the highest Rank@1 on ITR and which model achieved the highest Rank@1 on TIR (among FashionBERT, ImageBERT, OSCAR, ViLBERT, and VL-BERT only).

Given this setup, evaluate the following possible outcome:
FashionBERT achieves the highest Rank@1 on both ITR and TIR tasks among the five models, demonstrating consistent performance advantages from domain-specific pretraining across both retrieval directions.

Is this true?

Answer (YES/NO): YES